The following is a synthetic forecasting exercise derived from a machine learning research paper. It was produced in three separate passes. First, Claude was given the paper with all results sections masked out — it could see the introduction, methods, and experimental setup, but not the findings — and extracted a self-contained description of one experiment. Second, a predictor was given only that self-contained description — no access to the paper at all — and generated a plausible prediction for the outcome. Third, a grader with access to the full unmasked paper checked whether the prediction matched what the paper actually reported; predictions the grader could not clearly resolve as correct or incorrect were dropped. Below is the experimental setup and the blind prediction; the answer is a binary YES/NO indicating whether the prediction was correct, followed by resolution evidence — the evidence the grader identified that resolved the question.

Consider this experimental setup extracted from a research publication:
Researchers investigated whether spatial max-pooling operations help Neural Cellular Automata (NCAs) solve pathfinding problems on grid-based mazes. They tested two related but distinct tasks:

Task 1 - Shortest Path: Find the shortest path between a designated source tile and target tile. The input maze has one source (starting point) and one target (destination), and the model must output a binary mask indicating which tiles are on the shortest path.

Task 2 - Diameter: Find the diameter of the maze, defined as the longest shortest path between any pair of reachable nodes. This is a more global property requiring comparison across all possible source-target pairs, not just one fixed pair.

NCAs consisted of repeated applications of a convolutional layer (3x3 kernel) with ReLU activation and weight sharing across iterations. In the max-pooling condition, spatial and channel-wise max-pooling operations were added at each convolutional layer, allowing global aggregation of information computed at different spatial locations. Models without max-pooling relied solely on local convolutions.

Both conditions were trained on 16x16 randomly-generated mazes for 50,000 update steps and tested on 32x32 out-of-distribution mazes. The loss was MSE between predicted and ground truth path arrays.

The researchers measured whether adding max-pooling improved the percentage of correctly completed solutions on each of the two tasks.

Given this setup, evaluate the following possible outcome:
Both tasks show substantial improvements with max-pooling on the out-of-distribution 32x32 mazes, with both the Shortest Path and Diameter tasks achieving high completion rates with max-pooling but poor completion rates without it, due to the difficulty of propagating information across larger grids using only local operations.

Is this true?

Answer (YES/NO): NO